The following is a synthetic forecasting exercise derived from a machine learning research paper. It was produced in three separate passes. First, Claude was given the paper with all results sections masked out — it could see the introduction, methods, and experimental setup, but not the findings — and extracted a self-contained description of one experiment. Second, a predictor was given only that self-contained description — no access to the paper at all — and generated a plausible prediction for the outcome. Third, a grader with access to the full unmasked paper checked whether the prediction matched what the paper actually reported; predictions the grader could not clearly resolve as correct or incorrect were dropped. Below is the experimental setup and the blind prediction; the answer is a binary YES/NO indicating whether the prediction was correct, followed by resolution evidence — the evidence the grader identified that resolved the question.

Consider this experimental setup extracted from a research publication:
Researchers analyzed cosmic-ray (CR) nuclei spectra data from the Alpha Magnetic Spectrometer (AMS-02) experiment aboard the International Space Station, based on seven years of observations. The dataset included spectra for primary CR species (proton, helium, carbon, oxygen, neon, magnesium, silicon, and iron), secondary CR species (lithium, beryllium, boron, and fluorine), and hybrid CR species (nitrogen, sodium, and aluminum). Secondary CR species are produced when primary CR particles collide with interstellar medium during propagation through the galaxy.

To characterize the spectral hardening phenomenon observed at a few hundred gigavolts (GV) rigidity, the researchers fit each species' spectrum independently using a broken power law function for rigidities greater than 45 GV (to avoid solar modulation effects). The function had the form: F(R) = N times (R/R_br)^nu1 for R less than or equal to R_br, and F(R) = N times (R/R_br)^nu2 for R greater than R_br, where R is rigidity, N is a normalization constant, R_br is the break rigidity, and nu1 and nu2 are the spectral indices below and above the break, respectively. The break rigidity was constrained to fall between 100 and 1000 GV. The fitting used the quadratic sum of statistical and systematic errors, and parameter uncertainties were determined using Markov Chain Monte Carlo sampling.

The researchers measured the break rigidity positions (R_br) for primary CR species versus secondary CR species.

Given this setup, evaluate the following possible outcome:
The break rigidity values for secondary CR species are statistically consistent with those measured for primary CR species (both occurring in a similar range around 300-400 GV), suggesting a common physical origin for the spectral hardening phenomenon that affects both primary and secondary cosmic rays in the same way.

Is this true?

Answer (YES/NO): NO